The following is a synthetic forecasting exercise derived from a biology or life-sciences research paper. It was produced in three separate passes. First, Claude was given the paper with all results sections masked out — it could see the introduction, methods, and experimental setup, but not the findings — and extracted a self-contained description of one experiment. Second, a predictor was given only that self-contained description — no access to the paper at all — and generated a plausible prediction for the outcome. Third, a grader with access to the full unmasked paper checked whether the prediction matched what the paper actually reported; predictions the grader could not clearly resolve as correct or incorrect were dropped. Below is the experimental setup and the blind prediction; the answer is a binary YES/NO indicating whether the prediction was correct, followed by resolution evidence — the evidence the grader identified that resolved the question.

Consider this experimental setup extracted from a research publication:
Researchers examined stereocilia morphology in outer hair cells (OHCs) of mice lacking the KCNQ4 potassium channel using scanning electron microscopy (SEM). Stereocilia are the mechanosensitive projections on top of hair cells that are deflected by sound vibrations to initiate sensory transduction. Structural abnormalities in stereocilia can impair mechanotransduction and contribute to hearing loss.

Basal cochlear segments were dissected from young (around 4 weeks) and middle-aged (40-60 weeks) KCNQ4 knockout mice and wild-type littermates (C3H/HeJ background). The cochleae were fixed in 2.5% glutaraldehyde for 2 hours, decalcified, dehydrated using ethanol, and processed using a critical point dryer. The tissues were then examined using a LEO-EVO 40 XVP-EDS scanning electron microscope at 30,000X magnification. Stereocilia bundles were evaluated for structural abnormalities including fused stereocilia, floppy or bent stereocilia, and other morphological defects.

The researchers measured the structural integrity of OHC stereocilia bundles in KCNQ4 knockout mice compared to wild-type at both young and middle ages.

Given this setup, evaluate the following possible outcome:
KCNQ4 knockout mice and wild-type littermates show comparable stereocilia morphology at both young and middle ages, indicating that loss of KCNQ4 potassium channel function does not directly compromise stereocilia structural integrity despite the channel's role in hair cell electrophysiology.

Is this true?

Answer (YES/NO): NO